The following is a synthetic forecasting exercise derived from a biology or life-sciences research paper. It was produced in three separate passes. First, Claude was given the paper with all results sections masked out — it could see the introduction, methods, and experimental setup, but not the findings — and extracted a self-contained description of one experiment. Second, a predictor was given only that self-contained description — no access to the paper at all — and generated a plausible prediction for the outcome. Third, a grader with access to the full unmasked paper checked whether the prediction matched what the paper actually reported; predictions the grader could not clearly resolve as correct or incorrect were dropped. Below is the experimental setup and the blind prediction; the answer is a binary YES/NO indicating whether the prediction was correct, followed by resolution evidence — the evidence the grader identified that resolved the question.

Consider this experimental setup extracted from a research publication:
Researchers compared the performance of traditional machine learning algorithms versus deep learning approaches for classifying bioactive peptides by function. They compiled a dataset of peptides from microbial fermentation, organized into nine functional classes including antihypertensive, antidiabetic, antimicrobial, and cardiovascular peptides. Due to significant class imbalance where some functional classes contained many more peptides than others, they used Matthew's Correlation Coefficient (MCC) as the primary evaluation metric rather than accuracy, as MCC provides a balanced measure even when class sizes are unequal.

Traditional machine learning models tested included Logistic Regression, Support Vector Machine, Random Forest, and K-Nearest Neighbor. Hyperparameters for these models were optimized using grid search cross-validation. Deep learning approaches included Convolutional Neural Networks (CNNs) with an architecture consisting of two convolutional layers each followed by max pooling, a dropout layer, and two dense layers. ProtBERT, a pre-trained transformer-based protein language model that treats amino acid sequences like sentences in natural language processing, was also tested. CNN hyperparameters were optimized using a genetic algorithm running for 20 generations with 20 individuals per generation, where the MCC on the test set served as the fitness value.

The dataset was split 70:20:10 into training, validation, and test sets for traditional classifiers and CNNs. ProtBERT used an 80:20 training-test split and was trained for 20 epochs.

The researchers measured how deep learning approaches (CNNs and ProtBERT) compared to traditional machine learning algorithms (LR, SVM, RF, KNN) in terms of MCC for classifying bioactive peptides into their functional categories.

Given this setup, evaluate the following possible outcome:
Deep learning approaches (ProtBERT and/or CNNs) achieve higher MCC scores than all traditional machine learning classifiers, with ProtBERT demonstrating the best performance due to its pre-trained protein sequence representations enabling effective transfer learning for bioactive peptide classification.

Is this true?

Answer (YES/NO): NO